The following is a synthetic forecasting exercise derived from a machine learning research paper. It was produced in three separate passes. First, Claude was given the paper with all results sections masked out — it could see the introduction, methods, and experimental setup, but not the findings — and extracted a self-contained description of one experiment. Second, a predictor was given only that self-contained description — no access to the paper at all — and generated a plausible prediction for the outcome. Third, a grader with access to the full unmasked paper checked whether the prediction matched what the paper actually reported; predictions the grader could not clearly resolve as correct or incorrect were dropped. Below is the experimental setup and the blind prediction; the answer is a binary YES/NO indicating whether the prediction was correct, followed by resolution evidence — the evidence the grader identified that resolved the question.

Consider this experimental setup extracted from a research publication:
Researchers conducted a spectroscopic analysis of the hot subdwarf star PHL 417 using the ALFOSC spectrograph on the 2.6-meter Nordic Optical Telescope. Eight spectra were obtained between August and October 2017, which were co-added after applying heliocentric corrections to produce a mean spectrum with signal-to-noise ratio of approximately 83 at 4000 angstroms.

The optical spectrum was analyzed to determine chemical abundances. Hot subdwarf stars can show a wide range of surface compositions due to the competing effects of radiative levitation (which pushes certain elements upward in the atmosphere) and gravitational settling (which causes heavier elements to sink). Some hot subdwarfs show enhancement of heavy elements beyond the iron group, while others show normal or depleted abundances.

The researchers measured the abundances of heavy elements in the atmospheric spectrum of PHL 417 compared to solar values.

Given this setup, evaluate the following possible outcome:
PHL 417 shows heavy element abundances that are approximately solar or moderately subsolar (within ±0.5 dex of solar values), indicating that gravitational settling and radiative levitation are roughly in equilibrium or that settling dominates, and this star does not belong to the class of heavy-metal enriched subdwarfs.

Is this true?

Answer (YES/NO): NO